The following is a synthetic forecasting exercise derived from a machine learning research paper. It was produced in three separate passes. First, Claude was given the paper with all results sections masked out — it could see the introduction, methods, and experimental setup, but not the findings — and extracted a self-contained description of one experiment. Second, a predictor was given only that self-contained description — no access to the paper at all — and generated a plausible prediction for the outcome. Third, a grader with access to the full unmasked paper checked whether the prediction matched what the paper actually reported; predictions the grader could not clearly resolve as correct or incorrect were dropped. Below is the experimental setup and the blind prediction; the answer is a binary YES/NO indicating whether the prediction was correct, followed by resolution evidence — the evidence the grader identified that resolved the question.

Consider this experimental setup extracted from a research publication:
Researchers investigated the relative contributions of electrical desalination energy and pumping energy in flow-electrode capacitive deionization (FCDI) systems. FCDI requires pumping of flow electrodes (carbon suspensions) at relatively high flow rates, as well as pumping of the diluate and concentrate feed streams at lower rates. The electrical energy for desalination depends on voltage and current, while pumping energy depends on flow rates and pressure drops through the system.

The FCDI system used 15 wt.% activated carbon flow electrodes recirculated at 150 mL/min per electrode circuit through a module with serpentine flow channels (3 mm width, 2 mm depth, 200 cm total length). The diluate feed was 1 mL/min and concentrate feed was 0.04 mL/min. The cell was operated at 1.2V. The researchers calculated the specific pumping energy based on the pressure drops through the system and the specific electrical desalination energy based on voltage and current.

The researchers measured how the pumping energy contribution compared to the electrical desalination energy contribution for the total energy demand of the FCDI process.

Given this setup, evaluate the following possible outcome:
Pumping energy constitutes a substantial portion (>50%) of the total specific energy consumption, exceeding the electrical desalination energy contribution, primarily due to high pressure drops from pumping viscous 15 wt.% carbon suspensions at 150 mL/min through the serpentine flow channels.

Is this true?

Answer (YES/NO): NO